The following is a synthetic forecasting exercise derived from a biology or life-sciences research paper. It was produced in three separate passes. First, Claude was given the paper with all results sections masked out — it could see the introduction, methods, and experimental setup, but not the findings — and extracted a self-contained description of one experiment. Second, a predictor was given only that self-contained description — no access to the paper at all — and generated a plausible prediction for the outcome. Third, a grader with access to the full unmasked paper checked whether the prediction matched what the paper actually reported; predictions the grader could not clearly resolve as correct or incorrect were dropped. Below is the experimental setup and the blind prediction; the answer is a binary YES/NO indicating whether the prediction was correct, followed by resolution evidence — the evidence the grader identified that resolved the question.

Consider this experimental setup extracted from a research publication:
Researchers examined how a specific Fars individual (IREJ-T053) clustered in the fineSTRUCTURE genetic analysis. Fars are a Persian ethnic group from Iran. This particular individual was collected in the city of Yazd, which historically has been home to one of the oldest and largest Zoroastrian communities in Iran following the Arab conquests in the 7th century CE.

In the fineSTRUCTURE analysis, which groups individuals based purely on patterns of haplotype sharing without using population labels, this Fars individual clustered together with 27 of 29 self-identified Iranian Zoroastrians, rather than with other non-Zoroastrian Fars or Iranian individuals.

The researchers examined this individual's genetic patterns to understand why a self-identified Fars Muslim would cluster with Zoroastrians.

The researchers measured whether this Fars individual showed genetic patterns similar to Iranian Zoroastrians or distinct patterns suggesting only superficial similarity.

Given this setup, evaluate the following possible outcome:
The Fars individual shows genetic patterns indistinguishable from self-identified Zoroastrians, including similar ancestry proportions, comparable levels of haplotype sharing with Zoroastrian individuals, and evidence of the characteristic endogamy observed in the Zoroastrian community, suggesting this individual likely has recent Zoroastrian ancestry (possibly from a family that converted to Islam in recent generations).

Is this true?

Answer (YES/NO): YES